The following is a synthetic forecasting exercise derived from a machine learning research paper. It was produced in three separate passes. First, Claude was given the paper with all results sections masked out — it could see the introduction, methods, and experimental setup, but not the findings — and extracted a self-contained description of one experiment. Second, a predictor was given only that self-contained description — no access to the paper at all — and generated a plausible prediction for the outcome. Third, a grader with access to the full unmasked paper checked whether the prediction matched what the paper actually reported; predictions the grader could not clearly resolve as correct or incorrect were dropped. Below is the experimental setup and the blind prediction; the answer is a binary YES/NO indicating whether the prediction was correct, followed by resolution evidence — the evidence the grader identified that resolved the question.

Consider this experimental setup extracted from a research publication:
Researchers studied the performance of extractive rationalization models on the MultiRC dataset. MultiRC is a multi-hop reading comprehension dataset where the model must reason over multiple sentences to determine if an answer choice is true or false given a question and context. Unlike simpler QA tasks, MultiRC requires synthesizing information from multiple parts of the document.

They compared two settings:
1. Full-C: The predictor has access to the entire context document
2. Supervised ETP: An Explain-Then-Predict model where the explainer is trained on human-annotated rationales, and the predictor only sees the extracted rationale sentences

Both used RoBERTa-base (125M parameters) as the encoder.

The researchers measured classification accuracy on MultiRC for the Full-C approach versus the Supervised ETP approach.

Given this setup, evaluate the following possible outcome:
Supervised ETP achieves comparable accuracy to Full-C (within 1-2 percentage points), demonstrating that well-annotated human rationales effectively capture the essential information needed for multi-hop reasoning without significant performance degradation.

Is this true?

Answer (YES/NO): YES